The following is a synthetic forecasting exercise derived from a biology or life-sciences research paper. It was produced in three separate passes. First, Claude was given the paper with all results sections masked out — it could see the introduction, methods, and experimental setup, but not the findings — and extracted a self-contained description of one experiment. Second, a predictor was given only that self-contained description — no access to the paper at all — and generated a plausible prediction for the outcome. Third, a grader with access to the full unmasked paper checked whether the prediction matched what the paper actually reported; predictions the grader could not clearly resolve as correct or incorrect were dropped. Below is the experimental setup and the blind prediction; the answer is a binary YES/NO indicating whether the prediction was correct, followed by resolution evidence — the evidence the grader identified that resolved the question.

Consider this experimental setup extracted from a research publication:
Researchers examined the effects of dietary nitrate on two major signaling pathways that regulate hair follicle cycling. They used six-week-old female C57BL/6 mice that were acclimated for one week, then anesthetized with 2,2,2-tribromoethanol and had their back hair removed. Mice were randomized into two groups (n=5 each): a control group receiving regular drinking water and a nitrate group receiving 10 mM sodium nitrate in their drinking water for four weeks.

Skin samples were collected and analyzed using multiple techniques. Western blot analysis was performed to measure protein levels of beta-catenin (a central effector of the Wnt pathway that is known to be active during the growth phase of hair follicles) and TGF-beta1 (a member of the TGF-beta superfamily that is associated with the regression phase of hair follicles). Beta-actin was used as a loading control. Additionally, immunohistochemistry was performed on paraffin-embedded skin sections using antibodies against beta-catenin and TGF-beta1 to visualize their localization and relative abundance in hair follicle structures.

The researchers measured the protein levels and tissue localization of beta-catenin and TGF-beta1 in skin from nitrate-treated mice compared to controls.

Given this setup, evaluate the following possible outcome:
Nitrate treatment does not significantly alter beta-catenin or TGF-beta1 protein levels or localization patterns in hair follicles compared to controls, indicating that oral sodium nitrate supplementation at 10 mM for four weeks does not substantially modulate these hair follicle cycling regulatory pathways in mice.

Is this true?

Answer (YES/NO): NO